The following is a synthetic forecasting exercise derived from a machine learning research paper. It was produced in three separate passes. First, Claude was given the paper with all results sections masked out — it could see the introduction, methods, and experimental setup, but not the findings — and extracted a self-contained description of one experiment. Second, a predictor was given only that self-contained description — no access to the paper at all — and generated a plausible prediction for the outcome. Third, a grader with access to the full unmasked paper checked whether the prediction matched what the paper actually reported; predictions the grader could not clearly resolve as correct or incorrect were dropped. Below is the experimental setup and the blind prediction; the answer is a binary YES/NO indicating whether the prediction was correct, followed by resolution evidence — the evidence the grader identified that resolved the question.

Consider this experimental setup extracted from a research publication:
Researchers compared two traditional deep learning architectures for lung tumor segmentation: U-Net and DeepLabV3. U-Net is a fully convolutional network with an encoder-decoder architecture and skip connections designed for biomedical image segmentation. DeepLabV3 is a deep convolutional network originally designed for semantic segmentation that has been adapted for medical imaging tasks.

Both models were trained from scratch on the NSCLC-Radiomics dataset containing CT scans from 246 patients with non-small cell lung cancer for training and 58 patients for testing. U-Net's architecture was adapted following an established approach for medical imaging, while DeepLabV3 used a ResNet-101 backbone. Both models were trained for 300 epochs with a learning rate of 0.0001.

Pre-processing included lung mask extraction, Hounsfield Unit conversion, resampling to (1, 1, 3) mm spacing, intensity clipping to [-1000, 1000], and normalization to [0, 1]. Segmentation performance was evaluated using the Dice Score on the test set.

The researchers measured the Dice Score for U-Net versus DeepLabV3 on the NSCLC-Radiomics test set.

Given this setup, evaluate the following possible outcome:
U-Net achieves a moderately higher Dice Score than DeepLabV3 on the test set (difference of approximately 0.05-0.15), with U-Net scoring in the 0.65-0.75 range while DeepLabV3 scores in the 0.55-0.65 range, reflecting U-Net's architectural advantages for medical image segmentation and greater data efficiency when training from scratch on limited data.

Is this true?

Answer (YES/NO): NO